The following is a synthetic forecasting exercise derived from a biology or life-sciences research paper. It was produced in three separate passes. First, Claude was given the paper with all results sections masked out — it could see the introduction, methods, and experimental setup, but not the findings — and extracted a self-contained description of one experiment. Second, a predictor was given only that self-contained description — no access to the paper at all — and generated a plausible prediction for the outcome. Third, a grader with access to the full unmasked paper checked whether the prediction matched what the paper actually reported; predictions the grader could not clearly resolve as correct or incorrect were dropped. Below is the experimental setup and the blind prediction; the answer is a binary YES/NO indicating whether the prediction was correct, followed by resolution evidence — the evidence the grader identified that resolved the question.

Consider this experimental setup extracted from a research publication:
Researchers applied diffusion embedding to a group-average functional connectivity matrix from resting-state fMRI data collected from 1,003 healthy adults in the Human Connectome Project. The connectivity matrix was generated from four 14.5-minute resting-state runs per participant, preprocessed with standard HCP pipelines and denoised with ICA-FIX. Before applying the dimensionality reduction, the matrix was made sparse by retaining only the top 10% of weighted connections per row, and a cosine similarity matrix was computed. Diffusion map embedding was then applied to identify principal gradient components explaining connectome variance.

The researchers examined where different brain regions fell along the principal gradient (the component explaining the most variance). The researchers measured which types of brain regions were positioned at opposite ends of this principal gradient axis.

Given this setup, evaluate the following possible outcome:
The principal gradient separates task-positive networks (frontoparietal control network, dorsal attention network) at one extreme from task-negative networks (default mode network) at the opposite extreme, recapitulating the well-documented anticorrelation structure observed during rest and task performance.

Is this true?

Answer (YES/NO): NO